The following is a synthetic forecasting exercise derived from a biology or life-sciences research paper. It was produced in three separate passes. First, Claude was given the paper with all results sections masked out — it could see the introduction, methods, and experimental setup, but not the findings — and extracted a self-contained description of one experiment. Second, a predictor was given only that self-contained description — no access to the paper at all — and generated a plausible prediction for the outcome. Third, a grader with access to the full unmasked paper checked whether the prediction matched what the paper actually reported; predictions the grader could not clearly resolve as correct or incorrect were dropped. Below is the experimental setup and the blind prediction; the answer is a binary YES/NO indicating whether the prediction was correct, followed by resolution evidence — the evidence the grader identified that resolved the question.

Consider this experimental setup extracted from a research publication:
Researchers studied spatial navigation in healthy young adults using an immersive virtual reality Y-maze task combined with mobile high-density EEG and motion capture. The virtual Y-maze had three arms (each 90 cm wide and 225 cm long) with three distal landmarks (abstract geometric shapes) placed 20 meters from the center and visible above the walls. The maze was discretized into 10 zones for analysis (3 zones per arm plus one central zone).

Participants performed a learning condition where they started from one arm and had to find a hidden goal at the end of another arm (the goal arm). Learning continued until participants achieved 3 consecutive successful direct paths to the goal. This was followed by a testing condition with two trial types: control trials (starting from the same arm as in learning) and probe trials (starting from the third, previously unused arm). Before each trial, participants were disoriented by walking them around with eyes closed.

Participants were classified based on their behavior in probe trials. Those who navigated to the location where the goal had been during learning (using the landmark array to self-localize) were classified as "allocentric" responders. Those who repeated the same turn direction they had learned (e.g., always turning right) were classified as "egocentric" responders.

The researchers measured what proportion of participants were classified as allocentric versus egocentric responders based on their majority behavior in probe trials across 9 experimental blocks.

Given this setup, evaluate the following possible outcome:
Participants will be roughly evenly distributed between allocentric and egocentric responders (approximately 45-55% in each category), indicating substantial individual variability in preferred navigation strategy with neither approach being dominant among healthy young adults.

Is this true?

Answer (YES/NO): NO